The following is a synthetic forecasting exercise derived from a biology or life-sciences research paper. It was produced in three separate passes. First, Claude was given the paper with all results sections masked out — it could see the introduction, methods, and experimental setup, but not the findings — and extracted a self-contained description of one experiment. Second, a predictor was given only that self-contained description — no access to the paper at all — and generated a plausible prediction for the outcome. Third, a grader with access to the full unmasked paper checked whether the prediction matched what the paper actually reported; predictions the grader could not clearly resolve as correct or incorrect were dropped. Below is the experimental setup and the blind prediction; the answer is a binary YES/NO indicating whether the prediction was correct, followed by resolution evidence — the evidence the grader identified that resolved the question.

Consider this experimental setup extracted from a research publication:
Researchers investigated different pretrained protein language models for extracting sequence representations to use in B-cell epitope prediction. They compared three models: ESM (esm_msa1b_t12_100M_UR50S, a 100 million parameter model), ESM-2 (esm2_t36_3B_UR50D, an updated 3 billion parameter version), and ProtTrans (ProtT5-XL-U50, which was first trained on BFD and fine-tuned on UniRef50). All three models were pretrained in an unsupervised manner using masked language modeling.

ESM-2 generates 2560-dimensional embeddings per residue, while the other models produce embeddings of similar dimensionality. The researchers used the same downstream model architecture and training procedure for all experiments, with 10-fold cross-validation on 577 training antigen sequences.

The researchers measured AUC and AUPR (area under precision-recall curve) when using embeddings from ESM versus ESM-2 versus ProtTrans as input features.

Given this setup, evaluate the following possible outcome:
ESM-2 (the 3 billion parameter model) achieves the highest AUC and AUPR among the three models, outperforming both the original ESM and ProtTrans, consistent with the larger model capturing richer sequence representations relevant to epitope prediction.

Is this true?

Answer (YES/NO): YES